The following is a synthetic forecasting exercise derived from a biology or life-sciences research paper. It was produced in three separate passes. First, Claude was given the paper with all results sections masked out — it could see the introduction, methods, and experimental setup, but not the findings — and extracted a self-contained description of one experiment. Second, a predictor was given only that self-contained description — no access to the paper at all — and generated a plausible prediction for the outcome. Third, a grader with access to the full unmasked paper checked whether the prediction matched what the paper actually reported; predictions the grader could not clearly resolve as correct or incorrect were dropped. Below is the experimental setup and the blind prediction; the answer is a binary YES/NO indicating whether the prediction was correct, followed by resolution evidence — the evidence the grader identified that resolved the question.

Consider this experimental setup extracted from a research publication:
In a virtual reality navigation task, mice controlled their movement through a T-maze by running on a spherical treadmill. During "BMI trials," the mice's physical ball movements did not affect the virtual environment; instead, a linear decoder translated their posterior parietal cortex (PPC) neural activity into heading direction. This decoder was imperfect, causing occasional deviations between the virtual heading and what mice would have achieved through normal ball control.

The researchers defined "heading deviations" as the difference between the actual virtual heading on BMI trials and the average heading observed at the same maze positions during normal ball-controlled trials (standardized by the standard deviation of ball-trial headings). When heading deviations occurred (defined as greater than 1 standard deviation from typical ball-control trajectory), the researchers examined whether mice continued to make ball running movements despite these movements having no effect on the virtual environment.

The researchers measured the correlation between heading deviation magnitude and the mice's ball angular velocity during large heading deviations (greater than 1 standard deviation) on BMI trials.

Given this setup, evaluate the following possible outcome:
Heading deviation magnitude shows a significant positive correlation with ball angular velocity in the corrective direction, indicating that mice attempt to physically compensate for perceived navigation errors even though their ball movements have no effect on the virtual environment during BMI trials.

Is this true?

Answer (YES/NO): NO